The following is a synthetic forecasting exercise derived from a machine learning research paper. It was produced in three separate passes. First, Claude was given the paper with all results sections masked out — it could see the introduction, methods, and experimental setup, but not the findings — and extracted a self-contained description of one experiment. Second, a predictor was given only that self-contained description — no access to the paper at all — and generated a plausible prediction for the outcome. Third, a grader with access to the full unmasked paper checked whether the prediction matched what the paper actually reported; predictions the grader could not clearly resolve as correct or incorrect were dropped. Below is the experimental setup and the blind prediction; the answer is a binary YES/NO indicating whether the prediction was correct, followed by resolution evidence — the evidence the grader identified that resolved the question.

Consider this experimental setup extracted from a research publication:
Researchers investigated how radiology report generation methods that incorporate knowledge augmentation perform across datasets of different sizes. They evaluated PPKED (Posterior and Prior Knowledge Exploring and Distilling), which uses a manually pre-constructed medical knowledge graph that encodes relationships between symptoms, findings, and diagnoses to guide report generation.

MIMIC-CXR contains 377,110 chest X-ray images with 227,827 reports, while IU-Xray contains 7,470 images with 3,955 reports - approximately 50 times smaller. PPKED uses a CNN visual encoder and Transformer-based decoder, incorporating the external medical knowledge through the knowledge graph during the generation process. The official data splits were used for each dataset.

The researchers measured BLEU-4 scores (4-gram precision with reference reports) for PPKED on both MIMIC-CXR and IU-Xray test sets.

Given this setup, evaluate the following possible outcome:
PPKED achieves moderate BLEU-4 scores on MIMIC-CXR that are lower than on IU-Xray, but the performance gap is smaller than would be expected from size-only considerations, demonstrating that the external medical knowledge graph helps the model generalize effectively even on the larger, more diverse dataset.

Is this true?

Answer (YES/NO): NO